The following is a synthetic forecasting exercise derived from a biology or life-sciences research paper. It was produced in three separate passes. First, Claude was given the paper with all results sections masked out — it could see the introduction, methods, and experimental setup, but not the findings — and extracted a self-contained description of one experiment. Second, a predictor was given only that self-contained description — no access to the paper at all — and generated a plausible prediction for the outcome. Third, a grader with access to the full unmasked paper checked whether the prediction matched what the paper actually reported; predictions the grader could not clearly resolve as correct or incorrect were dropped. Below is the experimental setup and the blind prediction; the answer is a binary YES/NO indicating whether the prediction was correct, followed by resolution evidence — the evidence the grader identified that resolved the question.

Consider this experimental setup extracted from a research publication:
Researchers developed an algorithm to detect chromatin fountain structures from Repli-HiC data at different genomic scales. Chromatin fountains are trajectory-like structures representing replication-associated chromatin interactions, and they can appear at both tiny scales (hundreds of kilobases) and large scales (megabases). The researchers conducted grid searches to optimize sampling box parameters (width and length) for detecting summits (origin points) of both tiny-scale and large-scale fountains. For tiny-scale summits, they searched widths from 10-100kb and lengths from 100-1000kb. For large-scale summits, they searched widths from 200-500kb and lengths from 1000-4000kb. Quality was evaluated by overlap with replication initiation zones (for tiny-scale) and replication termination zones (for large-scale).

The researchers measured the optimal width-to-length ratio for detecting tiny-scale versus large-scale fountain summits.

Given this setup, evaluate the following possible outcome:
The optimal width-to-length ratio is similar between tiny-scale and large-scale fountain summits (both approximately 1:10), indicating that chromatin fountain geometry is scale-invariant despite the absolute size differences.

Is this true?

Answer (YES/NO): NO